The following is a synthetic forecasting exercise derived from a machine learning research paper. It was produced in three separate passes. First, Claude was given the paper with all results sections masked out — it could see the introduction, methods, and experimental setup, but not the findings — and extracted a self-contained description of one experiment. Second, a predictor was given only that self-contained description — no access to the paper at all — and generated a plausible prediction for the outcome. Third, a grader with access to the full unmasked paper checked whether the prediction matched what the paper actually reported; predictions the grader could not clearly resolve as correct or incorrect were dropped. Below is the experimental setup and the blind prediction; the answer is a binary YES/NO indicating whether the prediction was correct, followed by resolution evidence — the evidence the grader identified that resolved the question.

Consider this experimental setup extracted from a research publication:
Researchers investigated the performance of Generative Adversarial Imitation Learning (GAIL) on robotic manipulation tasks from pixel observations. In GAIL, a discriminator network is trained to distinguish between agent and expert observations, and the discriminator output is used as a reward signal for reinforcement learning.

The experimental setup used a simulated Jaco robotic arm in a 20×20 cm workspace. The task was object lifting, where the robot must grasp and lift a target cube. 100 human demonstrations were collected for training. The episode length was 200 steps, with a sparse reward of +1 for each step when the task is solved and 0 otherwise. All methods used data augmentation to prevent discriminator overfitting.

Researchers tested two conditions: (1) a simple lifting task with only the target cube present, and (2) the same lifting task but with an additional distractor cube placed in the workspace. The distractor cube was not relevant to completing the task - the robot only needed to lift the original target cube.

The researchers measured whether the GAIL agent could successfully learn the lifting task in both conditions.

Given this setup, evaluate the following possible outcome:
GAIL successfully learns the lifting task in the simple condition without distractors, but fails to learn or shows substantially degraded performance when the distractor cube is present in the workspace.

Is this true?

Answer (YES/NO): YES